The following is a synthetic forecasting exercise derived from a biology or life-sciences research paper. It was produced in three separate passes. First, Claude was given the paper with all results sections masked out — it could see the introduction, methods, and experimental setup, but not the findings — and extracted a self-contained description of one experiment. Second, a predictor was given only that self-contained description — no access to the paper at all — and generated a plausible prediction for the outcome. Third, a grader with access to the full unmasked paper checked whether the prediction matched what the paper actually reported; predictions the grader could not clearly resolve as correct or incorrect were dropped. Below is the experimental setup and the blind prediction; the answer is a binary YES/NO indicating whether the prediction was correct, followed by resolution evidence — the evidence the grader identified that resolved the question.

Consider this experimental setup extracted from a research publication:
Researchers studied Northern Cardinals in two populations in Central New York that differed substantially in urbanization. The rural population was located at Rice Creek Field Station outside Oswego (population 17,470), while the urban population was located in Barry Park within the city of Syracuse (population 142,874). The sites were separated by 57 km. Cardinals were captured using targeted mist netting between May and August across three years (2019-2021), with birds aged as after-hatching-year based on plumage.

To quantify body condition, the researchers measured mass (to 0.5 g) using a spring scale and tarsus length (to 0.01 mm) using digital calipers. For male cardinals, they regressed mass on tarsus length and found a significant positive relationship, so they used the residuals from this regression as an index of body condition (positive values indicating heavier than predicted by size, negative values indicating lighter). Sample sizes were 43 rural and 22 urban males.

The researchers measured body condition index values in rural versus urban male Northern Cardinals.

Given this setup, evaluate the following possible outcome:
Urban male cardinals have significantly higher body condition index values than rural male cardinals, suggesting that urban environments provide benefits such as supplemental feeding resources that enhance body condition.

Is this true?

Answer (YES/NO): NO